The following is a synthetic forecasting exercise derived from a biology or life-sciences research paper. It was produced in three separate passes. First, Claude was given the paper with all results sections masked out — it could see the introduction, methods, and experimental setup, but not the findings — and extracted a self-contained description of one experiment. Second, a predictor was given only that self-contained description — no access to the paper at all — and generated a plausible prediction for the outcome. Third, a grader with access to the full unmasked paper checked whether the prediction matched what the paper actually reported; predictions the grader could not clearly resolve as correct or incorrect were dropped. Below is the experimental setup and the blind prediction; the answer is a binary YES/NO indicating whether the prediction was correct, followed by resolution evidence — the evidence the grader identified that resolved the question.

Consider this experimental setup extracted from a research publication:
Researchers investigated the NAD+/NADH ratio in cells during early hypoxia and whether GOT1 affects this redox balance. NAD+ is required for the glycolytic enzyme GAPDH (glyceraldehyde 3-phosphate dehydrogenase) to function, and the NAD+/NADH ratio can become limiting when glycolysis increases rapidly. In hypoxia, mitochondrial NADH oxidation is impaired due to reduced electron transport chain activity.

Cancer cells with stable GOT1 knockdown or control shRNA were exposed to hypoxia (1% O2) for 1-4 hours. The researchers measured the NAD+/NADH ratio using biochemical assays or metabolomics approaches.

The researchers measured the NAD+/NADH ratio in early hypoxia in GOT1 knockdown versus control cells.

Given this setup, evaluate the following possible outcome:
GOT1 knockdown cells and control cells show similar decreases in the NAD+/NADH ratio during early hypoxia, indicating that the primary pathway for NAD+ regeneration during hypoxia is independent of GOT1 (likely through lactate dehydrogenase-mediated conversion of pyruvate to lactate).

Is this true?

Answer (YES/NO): NO